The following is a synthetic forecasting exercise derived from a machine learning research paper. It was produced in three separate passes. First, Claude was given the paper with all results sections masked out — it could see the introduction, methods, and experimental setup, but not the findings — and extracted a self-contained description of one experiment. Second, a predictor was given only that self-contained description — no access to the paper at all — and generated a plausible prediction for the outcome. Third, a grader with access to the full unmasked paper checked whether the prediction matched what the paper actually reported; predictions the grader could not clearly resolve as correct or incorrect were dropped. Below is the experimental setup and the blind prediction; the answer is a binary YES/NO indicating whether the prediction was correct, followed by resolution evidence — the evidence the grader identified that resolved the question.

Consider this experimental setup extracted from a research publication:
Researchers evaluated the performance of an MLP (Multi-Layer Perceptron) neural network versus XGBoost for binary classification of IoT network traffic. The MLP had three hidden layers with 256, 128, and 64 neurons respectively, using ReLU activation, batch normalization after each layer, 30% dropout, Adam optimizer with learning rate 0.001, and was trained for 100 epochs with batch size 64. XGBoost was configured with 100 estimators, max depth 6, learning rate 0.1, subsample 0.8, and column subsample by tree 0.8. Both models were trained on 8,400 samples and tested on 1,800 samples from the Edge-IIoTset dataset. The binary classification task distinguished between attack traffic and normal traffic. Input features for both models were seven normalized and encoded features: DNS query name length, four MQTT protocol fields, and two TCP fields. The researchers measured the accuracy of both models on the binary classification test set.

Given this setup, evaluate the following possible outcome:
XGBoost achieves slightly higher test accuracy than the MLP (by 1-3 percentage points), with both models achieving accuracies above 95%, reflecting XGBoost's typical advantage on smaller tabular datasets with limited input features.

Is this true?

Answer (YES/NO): NO